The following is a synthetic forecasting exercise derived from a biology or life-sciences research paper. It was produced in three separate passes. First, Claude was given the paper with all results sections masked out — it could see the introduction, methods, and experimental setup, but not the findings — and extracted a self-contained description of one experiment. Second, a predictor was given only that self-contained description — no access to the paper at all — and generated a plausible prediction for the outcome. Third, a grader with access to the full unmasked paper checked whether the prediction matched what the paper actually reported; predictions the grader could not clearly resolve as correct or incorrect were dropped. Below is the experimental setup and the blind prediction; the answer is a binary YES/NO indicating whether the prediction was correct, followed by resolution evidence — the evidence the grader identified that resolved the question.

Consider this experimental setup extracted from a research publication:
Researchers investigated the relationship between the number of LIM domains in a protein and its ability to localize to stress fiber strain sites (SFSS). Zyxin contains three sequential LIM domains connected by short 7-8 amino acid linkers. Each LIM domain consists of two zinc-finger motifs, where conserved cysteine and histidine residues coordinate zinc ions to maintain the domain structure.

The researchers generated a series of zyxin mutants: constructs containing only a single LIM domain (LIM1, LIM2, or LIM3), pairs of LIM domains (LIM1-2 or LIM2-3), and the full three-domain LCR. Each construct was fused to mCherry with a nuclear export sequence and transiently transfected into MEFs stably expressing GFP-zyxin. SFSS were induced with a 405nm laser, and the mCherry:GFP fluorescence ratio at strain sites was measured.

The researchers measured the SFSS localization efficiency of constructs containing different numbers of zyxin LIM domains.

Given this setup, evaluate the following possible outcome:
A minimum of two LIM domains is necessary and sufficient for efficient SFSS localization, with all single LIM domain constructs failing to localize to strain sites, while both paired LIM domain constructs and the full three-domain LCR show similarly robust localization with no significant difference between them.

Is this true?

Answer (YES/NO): NO